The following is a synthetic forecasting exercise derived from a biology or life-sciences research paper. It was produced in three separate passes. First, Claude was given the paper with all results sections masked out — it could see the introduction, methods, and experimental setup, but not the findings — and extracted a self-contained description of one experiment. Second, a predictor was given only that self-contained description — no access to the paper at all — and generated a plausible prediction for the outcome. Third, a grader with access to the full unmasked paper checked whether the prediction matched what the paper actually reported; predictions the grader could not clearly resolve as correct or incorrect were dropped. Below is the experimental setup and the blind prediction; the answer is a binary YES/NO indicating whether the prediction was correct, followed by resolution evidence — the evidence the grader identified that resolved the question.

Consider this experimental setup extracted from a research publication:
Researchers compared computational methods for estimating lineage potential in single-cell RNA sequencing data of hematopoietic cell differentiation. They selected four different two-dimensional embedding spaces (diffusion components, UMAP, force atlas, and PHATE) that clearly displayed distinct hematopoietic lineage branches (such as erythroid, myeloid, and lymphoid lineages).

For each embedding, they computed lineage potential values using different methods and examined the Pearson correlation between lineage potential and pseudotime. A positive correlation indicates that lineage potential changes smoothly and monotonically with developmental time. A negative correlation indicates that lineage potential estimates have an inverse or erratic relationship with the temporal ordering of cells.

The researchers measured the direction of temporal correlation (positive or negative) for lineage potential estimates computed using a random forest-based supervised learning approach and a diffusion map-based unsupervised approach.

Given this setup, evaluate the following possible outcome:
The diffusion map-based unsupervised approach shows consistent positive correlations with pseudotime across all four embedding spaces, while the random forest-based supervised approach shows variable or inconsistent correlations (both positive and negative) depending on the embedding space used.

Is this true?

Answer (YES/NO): NO